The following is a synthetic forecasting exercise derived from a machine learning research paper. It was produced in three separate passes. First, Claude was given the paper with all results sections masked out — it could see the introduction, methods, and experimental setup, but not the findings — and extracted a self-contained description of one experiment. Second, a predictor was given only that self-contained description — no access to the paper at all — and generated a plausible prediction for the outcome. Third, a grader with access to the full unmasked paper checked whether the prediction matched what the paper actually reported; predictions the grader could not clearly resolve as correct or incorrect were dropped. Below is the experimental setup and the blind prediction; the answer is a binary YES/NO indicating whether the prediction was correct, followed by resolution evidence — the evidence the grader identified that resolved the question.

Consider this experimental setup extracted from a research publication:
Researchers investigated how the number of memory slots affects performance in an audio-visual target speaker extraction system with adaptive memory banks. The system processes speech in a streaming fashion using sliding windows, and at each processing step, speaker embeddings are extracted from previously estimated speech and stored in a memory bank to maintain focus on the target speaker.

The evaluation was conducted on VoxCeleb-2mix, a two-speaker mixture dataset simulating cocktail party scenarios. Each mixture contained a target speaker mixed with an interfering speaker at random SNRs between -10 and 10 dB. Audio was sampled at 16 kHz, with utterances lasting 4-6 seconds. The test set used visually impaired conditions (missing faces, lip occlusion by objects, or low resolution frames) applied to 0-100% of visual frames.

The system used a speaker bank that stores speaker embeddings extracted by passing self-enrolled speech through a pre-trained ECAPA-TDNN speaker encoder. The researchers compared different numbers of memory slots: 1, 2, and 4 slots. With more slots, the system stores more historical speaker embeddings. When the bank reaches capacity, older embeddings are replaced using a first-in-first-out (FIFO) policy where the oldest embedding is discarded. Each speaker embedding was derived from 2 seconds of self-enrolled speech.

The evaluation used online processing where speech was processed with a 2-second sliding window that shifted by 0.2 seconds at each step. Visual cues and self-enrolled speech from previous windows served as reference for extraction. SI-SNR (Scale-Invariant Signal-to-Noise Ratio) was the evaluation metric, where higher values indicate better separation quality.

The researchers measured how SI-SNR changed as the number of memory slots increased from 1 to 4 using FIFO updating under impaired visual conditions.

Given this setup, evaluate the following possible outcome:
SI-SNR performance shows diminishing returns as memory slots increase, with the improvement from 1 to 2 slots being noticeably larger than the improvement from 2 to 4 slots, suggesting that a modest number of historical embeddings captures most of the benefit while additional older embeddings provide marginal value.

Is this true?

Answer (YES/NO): NO